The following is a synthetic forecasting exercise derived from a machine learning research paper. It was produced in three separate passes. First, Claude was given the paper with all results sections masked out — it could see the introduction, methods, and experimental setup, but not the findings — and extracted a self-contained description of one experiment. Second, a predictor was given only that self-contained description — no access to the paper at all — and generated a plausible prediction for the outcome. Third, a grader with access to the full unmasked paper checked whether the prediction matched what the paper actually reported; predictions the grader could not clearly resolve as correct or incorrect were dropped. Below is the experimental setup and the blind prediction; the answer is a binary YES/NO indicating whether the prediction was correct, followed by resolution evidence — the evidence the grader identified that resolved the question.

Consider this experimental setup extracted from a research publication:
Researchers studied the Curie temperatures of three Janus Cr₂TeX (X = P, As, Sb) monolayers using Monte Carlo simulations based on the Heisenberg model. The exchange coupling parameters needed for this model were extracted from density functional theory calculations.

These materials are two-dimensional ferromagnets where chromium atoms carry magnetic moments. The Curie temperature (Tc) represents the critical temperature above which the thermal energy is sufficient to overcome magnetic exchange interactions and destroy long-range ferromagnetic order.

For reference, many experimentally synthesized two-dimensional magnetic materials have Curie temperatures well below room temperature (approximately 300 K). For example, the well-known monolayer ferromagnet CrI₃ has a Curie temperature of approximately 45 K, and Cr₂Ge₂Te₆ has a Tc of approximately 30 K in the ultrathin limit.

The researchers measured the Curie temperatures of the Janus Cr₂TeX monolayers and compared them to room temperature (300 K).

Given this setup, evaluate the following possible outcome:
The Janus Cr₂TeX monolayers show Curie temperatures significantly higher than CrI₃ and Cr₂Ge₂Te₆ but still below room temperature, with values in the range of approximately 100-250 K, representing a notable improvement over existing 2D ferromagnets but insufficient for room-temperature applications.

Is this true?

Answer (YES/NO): NO